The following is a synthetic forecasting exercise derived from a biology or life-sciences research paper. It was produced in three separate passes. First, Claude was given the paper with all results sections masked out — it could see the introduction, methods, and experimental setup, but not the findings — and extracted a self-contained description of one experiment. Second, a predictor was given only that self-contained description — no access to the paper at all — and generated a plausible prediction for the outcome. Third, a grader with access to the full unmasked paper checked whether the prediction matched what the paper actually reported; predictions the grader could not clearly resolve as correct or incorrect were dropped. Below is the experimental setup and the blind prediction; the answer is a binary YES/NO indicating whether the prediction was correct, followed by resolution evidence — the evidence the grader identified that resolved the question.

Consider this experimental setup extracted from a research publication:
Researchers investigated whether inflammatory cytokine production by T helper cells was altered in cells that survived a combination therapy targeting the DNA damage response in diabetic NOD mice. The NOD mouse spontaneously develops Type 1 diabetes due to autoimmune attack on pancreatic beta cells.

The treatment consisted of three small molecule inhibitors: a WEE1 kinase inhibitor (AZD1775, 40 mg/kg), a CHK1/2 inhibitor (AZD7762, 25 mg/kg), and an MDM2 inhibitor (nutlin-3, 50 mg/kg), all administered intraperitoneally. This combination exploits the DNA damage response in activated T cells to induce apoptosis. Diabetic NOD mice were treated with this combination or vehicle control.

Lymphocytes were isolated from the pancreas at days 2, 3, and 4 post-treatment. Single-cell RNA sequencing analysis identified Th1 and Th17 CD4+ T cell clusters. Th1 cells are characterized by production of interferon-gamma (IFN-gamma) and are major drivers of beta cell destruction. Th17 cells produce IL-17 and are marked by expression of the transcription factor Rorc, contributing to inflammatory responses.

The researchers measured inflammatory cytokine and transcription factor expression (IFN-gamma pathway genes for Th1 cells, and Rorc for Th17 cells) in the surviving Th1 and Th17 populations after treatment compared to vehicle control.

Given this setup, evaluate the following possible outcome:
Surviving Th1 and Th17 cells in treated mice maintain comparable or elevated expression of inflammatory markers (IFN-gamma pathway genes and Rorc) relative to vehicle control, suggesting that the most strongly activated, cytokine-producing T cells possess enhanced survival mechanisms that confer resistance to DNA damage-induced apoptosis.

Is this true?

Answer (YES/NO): NO